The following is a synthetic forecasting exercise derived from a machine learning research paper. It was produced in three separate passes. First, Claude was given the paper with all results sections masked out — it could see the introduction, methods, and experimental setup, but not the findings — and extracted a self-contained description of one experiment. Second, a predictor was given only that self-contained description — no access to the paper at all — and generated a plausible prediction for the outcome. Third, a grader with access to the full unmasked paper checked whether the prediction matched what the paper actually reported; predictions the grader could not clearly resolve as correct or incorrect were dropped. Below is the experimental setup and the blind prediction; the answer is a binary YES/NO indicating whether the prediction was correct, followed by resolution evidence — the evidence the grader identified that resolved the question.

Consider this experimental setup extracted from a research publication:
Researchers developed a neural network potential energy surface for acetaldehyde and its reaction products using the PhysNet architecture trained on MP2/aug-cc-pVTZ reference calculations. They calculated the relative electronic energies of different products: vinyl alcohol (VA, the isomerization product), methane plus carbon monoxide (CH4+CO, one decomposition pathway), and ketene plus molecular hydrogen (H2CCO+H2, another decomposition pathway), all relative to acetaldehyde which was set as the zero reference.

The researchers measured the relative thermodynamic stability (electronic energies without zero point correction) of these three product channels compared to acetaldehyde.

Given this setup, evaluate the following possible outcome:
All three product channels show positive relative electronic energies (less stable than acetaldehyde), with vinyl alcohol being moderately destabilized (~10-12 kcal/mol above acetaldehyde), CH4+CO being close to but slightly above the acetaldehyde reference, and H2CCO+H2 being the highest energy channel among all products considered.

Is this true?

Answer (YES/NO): NO